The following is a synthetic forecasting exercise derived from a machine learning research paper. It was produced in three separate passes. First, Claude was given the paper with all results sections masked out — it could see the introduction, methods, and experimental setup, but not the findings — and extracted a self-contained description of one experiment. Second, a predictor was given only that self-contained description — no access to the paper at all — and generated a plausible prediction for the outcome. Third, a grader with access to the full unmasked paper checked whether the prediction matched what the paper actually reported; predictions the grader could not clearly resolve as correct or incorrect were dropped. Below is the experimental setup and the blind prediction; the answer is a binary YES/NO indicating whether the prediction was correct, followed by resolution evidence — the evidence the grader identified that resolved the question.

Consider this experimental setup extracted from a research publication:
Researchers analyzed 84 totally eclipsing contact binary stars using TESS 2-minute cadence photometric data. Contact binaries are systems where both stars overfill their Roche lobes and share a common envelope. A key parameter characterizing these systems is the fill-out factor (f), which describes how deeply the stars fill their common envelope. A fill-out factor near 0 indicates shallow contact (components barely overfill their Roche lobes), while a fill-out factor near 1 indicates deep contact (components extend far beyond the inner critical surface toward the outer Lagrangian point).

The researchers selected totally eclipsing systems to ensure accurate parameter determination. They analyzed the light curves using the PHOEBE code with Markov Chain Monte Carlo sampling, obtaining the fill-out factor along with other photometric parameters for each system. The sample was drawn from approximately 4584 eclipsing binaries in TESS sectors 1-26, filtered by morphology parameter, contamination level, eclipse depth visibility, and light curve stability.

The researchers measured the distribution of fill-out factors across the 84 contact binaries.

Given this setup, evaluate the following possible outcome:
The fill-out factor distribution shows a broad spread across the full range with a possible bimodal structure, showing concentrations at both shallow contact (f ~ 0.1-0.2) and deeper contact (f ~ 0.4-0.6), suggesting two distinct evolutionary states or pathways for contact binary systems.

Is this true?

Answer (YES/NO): NO